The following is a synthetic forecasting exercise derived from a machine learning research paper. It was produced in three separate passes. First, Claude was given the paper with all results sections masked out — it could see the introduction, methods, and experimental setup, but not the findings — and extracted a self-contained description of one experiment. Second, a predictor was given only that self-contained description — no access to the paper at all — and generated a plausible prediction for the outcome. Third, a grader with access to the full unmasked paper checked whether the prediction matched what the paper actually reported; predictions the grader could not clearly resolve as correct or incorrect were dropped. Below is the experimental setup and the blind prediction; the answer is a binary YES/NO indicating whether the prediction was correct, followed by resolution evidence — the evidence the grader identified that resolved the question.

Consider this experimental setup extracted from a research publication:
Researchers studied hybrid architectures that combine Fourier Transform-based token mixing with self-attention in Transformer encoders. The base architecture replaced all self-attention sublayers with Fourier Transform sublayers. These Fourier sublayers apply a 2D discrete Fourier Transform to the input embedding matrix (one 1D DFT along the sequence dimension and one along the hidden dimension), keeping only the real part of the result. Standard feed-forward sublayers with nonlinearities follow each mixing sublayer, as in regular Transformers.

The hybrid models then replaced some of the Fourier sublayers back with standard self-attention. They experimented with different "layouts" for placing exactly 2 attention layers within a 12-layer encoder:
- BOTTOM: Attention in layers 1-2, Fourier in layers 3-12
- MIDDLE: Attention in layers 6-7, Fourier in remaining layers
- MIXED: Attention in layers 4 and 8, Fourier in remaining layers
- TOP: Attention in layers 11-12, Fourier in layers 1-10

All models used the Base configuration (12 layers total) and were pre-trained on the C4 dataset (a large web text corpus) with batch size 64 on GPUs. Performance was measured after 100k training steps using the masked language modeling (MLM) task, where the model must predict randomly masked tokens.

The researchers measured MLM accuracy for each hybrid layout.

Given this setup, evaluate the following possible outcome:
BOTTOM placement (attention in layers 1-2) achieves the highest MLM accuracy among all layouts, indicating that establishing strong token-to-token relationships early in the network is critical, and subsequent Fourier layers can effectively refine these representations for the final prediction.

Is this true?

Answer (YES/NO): NO